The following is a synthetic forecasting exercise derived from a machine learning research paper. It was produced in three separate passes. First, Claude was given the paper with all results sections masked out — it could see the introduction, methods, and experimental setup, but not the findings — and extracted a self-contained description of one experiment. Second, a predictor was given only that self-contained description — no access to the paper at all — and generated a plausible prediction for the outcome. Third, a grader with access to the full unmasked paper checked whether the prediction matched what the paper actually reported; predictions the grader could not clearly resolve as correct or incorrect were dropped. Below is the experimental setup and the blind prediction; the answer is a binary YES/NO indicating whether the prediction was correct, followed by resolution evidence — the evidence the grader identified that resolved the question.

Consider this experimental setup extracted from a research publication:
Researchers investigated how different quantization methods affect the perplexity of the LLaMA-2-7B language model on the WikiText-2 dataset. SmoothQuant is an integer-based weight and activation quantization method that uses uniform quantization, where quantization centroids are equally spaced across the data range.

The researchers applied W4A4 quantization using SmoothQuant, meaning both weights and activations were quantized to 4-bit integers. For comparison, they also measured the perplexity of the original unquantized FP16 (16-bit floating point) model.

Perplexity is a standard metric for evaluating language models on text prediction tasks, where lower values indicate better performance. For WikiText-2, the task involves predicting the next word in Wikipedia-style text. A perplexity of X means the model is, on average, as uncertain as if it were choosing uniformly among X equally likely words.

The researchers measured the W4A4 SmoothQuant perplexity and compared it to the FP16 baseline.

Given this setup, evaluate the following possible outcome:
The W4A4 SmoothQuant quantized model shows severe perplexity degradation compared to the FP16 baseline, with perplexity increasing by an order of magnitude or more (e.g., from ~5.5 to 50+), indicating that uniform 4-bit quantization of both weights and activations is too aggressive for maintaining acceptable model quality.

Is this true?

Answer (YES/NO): YES